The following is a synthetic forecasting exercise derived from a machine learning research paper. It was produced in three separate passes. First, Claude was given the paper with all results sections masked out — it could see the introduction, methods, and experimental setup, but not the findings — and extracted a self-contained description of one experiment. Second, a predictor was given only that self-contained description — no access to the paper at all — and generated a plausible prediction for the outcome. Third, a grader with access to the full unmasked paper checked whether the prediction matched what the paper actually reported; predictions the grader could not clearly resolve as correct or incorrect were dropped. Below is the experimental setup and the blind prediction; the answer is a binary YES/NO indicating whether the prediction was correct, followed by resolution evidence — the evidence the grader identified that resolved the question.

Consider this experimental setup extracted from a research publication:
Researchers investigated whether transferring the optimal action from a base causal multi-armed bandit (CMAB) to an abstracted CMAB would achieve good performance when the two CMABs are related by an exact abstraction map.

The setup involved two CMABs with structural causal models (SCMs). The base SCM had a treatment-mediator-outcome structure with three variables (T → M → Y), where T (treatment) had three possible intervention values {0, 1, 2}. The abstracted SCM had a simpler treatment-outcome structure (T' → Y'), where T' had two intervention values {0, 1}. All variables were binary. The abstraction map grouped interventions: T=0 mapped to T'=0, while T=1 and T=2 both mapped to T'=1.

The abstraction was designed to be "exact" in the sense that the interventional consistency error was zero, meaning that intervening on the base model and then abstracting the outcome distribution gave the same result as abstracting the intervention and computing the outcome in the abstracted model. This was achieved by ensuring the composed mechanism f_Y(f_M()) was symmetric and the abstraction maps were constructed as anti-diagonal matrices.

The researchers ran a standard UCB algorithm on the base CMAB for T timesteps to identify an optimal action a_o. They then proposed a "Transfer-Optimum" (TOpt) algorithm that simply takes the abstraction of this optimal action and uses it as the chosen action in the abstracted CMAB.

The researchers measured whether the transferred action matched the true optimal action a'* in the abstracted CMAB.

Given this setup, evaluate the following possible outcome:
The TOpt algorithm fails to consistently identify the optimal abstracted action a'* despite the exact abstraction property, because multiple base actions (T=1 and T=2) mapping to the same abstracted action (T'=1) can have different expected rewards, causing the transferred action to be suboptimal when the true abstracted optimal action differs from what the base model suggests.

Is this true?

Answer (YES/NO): NO